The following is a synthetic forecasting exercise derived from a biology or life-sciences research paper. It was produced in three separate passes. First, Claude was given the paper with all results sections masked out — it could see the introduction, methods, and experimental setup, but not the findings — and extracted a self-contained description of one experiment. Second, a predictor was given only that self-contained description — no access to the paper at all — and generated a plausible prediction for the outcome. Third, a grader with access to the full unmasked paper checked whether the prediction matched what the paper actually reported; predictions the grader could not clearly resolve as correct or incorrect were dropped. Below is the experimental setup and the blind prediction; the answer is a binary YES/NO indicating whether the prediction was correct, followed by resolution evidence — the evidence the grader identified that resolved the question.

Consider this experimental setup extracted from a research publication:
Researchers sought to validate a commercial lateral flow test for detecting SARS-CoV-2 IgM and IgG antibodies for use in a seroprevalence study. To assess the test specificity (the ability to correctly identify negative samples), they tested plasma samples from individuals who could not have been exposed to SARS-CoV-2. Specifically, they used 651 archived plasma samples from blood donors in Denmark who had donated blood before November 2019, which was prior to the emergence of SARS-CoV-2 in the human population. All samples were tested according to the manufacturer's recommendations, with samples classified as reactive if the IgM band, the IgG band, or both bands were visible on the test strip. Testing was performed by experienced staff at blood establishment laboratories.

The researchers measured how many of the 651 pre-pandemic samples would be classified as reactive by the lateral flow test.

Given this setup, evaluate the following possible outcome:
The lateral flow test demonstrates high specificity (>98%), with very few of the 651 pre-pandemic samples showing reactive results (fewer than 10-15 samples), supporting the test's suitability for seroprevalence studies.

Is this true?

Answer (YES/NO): YES